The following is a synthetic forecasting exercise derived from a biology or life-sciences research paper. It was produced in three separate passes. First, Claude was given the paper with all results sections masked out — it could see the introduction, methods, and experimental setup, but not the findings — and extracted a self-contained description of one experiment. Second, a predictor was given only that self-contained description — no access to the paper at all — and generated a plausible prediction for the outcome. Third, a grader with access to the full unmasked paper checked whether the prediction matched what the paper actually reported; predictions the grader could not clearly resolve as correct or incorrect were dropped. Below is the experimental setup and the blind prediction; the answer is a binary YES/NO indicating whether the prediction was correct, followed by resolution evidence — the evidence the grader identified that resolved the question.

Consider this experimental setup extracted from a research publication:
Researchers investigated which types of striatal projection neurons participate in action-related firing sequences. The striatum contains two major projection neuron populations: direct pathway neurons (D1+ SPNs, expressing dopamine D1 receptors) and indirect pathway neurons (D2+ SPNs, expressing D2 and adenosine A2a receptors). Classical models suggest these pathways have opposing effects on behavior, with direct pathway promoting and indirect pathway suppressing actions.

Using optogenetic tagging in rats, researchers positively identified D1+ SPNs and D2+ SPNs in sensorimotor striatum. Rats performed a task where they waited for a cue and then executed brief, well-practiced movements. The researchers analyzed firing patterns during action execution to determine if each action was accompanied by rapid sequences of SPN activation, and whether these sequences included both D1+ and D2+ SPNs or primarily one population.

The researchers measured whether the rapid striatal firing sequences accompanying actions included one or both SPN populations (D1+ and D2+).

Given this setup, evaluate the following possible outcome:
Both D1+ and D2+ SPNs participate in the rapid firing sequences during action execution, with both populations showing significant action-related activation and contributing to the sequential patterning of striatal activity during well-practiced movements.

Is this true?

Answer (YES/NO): YES